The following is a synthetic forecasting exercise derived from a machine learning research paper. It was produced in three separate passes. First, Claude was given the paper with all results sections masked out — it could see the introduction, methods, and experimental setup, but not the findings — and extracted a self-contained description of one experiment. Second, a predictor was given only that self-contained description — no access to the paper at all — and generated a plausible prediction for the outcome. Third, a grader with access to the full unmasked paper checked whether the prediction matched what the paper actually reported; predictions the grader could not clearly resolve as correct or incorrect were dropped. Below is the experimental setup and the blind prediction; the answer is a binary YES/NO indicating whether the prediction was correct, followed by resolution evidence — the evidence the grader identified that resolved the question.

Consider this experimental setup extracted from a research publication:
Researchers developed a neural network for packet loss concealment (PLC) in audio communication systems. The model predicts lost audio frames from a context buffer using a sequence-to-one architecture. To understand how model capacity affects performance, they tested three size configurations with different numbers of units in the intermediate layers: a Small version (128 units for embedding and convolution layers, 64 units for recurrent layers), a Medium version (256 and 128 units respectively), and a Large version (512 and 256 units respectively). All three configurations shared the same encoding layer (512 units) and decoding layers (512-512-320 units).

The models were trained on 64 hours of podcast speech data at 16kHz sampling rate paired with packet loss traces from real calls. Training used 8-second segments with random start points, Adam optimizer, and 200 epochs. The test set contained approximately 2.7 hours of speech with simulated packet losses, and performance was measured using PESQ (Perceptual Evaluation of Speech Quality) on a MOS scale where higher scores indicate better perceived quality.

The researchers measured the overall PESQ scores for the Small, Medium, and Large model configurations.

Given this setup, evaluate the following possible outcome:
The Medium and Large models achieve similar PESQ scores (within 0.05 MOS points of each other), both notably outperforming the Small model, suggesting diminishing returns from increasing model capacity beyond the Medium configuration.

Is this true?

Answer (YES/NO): NO